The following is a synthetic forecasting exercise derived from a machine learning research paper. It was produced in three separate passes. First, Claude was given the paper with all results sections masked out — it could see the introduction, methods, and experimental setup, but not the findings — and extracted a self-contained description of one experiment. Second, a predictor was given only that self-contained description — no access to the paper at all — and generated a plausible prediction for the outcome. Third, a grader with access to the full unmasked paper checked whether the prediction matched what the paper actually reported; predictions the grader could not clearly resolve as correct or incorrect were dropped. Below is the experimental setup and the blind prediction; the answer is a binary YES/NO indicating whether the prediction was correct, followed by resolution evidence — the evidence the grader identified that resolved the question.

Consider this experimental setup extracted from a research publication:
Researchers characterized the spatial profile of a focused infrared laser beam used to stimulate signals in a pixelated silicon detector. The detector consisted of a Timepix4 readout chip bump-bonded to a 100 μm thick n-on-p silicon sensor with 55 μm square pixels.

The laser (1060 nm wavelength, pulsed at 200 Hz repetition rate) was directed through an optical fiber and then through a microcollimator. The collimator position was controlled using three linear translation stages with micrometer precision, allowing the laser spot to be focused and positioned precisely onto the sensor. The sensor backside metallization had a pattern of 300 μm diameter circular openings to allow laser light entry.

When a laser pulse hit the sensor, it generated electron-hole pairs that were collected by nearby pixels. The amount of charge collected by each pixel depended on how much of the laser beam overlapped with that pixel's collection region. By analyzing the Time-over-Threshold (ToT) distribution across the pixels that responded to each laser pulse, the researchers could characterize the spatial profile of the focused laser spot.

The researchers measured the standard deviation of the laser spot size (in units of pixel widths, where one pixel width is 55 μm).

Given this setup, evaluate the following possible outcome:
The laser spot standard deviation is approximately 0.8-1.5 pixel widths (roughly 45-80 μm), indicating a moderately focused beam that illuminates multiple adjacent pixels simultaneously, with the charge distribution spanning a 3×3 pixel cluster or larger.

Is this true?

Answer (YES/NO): YES